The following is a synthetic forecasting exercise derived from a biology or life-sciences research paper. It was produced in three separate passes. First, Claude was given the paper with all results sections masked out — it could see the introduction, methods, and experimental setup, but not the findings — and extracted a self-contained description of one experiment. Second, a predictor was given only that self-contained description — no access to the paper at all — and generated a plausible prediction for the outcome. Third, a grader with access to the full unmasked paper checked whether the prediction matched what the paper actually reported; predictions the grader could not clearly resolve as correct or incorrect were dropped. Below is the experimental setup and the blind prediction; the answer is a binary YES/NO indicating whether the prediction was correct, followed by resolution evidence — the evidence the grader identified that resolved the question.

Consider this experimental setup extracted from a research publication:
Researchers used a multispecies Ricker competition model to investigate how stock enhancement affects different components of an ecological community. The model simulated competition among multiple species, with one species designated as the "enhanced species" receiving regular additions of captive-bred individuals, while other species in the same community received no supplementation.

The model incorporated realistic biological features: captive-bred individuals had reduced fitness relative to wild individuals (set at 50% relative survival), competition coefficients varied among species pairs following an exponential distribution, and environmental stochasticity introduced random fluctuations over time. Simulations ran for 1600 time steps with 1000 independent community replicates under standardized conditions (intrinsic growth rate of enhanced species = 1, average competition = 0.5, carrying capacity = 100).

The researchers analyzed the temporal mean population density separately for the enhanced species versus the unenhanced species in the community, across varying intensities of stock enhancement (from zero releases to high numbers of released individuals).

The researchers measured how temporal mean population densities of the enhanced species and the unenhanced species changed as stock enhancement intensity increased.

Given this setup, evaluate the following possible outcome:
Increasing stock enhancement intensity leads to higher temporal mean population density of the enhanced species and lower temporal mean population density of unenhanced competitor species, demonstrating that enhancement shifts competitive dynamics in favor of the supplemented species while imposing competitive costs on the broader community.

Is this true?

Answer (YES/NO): NO